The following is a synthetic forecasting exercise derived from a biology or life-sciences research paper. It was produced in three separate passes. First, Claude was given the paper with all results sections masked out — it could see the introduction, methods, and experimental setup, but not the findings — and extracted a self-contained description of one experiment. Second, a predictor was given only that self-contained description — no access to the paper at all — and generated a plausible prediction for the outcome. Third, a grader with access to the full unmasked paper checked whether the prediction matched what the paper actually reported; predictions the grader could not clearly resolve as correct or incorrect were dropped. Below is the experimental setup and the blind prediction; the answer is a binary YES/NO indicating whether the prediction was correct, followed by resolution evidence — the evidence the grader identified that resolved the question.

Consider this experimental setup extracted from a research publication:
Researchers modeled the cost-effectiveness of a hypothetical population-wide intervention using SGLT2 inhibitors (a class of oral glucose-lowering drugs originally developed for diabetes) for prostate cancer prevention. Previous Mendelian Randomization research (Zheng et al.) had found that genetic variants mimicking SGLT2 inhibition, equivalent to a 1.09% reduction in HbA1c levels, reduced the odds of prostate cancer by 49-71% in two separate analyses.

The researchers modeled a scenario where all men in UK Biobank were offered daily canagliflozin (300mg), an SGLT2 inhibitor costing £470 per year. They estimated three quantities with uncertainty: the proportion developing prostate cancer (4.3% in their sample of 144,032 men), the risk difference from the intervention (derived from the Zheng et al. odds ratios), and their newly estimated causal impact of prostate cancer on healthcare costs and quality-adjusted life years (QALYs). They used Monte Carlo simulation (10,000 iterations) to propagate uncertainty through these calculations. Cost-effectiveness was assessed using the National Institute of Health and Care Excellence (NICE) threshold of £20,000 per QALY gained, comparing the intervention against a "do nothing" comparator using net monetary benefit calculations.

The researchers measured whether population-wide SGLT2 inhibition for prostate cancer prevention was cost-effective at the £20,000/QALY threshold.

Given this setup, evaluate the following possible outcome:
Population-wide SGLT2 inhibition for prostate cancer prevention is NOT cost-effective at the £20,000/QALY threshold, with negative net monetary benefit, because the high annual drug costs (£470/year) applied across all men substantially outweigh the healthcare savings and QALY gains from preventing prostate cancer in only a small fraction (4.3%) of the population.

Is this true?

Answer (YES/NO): YES